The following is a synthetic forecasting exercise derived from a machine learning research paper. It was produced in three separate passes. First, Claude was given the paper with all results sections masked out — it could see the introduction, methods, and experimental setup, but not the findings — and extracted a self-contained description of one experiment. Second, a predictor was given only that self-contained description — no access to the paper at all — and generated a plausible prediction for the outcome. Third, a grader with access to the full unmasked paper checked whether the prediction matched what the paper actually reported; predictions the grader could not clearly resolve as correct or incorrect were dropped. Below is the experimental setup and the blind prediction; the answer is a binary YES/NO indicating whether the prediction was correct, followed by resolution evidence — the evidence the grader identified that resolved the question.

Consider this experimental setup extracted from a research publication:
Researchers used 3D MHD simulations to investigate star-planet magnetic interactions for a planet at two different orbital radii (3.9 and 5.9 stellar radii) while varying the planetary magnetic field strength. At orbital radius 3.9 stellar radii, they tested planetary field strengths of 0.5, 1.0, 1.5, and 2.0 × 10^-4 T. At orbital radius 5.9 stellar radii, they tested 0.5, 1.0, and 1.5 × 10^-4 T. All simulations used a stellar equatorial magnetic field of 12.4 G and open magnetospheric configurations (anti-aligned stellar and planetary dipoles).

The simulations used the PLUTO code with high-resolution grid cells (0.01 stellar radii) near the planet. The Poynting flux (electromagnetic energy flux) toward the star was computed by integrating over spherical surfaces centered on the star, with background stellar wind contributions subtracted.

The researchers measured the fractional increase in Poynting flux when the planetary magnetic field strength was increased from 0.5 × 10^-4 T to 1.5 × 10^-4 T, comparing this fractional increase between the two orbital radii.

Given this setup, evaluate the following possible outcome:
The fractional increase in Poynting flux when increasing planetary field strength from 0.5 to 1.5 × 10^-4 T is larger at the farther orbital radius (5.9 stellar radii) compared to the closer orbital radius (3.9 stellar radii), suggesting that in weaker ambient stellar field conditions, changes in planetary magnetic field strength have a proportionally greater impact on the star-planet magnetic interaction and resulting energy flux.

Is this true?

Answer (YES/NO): NO